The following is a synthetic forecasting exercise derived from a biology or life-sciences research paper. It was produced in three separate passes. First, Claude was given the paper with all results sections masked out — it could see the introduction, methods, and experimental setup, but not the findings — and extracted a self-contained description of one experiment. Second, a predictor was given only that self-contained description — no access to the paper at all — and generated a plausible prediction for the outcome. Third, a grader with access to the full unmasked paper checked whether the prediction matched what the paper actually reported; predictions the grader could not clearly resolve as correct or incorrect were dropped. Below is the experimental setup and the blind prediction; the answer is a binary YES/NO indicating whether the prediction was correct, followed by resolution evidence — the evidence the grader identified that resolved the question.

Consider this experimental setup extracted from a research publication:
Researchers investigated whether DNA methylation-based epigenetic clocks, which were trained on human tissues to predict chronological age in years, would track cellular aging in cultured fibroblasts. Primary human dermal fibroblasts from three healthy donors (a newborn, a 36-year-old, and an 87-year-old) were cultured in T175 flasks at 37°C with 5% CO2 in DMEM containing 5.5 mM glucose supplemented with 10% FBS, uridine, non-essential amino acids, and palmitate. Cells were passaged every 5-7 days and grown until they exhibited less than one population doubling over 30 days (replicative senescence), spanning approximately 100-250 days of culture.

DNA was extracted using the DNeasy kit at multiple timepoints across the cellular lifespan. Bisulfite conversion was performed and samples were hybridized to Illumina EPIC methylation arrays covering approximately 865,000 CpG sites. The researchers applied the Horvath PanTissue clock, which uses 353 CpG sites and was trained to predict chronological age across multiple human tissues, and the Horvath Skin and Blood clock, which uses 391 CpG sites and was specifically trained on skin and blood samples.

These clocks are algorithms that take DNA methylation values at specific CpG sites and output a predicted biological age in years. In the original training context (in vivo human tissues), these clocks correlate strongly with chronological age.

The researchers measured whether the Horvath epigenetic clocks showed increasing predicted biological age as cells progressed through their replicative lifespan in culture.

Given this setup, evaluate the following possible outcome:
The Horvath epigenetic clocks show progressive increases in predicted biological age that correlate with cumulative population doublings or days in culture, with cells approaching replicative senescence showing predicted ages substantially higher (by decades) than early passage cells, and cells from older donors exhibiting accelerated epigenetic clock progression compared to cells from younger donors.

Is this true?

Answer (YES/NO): NO